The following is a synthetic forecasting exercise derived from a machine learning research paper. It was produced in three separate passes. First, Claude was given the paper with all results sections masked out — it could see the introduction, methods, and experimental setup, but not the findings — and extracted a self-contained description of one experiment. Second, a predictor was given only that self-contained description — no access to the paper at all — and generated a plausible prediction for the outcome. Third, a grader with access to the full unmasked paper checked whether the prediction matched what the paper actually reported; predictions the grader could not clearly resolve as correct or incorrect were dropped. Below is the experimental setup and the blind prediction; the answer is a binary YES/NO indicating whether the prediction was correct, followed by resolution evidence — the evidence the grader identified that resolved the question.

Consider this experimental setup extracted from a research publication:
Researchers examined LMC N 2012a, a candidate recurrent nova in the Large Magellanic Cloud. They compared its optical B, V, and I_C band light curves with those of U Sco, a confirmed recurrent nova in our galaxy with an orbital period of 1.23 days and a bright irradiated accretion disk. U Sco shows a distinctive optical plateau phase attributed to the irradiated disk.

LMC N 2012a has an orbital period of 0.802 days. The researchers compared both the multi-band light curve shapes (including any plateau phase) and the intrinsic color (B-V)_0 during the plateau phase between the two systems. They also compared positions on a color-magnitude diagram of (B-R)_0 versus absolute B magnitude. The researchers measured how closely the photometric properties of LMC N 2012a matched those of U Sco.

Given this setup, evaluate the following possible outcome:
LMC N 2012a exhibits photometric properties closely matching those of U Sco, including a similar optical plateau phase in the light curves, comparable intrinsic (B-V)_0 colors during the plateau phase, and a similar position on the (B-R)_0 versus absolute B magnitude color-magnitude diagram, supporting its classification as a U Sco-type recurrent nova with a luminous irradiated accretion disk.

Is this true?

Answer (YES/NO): NO